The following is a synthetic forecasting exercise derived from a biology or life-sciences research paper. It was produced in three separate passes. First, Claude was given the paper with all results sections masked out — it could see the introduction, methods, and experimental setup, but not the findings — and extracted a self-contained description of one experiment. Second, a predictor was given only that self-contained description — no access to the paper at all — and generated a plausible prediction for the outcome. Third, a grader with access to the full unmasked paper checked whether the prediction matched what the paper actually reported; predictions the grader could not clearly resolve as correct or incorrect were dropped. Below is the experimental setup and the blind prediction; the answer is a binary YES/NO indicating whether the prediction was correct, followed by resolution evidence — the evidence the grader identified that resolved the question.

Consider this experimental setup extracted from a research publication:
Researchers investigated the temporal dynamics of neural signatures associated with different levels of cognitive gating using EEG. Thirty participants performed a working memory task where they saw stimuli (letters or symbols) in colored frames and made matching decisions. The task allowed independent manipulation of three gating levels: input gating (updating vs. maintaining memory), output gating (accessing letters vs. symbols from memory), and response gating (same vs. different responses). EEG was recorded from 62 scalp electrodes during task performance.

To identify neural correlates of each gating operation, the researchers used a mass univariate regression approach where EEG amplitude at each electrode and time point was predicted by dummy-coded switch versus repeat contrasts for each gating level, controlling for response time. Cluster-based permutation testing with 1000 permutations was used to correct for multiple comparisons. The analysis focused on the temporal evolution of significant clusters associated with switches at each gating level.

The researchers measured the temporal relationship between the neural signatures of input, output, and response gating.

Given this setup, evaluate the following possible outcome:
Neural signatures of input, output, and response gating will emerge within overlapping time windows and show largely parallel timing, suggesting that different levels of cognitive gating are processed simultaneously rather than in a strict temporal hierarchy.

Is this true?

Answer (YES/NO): YES